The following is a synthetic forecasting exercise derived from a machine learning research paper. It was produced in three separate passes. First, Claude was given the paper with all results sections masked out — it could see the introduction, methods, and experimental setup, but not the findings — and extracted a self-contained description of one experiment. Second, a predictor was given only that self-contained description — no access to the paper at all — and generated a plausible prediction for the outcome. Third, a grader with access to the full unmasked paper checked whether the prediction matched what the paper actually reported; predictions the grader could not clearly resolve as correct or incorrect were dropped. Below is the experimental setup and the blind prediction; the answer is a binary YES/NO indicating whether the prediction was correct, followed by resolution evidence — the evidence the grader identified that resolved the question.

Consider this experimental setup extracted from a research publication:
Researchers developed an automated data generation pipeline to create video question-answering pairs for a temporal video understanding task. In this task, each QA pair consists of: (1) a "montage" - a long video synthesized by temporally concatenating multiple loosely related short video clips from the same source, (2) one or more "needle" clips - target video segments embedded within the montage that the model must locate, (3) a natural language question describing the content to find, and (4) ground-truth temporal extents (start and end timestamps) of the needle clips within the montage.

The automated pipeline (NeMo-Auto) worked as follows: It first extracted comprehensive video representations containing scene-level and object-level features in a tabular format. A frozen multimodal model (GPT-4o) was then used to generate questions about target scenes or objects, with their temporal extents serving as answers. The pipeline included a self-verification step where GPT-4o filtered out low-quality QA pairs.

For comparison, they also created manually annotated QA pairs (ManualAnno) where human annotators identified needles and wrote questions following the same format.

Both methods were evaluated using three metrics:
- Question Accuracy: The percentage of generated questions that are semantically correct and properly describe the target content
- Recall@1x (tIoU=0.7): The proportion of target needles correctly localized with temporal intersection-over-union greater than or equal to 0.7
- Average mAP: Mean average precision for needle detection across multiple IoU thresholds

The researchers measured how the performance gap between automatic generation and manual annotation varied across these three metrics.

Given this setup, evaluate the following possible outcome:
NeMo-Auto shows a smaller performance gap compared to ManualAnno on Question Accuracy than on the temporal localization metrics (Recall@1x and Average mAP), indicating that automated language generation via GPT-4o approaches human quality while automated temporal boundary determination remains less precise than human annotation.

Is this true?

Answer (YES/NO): NO